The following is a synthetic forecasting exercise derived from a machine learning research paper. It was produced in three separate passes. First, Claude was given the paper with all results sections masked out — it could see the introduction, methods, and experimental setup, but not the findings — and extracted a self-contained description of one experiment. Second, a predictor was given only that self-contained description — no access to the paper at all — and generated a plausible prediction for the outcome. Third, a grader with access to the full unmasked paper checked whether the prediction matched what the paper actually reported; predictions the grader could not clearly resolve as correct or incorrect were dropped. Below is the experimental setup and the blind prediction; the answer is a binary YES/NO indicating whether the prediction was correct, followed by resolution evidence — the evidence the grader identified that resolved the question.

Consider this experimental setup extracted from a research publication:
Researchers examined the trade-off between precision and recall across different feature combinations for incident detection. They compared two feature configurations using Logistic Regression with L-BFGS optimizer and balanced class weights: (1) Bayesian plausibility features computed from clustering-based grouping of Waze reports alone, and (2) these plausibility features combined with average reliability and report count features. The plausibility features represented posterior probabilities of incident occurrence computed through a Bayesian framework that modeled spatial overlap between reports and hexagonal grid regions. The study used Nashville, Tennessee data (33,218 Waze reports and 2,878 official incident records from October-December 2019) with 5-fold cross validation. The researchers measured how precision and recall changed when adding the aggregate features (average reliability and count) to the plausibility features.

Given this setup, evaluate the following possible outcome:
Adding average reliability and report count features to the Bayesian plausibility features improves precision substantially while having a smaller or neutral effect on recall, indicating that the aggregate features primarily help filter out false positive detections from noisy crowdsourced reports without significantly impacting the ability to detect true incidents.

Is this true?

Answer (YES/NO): NO